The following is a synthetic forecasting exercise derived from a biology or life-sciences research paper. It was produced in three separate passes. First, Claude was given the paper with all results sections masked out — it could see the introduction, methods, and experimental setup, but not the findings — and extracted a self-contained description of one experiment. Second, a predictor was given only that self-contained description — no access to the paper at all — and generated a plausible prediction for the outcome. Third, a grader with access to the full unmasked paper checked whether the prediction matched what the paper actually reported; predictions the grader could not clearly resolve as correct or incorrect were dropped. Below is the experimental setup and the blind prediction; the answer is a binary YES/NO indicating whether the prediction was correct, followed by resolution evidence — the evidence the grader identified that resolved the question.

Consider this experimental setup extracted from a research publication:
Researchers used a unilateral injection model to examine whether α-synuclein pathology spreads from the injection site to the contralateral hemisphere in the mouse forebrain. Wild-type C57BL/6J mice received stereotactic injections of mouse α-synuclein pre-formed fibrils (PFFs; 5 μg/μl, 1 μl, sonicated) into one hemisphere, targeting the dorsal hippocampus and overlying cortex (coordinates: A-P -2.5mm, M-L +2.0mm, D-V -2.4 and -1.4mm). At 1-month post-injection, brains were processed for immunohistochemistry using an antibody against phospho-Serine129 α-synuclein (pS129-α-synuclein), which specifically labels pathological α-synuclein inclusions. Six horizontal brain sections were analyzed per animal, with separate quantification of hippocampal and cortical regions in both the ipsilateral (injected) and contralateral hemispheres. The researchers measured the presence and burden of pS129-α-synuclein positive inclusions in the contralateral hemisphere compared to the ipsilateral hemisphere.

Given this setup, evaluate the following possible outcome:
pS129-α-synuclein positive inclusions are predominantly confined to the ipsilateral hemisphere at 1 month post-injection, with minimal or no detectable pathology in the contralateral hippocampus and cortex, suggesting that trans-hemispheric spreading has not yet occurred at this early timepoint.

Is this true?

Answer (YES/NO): NO